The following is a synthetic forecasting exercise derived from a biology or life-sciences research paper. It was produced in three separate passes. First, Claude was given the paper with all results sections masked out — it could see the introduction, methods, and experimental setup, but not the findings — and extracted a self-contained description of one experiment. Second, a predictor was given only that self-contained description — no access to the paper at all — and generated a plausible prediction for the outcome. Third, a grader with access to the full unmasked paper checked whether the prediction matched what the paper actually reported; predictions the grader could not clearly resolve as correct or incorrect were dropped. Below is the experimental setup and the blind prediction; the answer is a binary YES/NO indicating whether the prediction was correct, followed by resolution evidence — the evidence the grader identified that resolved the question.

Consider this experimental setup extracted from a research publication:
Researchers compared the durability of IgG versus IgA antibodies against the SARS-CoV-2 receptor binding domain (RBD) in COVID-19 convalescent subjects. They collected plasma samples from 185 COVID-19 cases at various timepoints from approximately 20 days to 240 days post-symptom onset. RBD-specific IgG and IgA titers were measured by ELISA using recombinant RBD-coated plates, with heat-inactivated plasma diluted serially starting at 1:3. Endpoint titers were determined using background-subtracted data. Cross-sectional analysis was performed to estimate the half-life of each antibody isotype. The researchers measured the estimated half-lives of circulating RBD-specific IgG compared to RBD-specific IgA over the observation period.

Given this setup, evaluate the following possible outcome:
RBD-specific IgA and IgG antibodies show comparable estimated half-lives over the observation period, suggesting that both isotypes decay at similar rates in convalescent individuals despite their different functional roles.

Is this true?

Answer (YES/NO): NO